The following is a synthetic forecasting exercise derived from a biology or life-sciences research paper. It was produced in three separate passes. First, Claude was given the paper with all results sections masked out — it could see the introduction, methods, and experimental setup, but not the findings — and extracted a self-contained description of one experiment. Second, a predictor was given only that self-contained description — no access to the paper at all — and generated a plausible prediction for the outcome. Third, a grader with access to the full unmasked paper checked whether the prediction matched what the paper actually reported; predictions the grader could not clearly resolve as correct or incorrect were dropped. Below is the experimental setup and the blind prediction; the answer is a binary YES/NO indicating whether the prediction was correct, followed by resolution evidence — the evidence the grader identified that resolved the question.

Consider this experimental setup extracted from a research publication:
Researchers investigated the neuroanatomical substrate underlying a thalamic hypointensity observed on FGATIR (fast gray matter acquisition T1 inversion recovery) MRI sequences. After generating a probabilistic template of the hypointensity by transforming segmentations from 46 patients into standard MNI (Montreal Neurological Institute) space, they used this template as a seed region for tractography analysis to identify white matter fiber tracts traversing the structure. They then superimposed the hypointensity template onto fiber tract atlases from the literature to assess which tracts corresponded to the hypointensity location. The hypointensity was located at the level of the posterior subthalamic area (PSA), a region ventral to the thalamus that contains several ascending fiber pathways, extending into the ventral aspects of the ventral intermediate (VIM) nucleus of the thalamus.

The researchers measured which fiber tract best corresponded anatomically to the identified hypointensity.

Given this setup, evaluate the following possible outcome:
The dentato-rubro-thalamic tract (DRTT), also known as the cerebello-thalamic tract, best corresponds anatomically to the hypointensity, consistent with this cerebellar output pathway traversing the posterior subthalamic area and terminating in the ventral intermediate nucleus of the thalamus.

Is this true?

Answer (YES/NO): YES